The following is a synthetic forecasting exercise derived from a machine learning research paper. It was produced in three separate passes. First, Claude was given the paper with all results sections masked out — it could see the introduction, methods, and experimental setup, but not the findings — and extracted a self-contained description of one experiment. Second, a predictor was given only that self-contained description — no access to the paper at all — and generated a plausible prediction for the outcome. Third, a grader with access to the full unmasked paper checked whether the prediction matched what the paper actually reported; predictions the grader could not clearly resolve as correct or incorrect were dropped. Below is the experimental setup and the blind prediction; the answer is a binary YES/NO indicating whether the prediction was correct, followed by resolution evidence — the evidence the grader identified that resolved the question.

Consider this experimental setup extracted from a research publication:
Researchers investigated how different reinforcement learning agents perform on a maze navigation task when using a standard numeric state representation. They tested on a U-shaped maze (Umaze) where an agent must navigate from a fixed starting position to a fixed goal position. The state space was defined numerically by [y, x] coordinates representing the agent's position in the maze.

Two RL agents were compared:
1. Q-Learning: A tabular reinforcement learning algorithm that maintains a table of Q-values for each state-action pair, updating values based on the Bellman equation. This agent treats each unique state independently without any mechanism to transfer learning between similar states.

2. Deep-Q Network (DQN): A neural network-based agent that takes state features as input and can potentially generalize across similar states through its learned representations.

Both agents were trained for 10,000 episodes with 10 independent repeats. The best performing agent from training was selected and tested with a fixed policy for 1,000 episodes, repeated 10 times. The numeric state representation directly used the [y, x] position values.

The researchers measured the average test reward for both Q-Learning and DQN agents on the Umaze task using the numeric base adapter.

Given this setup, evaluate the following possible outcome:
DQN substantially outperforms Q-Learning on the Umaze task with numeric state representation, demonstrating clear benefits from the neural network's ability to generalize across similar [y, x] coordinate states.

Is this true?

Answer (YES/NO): NO